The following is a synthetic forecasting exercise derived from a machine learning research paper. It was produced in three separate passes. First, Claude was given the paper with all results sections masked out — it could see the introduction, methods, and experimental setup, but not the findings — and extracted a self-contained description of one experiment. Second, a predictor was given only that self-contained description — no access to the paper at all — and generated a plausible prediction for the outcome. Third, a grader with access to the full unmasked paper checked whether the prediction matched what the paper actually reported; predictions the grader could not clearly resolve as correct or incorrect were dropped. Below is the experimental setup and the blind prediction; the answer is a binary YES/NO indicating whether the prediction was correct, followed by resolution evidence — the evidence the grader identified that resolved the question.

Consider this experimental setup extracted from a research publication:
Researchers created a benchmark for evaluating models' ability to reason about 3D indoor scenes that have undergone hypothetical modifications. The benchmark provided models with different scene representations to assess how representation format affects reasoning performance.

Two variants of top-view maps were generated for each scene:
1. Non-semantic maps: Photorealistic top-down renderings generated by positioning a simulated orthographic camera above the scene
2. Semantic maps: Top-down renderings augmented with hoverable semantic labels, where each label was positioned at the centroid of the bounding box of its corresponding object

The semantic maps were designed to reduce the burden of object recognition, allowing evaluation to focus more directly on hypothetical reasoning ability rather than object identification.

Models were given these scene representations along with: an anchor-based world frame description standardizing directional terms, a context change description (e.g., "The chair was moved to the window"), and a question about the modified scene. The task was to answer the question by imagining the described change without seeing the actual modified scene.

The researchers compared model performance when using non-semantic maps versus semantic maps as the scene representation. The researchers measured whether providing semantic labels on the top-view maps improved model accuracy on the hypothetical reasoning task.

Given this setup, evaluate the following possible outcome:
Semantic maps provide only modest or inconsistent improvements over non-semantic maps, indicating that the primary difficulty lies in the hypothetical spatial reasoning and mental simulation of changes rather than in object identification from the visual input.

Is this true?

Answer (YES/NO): NO